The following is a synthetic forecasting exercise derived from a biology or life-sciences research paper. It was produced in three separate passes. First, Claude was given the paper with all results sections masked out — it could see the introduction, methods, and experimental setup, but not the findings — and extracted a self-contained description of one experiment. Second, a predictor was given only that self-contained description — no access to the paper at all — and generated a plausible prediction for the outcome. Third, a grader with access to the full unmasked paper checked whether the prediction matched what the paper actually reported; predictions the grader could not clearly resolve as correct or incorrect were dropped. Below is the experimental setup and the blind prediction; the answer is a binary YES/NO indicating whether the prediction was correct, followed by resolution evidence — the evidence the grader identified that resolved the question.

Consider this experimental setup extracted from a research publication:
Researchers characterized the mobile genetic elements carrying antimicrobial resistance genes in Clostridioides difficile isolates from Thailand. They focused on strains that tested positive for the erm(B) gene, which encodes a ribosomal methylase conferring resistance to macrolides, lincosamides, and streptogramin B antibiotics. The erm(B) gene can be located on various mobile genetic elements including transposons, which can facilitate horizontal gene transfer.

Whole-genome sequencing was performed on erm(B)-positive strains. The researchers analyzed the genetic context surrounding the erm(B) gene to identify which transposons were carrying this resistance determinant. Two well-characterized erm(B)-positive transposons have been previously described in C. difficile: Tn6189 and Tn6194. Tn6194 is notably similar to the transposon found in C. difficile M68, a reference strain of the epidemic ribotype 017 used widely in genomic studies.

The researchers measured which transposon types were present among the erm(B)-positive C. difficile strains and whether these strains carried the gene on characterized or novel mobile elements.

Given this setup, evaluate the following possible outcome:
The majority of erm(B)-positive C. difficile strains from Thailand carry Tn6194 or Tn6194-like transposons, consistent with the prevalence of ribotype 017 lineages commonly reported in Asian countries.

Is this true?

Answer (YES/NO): YES